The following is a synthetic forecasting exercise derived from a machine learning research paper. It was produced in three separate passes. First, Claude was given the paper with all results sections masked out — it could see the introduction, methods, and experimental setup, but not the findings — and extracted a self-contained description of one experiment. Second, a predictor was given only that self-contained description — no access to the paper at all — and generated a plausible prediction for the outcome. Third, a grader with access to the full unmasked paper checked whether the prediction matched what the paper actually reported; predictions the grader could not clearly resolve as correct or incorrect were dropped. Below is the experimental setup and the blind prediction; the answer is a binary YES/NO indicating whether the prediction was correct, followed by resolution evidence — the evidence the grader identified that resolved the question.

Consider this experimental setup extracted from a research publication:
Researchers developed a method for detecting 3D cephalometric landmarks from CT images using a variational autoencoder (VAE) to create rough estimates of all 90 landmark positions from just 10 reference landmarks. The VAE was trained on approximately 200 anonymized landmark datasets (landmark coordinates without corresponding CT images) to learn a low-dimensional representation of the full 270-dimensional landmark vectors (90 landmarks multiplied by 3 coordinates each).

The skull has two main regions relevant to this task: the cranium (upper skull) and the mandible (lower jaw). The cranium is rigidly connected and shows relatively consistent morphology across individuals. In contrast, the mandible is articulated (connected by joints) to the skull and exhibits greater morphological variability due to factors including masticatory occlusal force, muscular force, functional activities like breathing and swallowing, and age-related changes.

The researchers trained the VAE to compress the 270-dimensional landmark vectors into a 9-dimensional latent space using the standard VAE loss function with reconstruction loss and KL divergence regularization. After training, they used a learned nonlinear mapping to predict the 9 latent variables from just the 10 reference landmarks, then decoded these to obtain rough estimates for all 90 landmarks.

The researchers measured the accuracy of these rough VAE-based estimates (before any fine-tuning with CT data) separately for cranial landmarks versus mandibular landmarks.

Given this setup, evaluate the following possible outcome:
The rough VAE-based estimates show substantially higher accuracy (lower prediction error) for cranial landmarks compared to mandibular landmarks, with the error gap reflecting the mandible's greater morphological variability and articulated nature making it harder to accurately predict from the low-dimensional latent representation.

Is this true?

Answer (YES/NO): YES